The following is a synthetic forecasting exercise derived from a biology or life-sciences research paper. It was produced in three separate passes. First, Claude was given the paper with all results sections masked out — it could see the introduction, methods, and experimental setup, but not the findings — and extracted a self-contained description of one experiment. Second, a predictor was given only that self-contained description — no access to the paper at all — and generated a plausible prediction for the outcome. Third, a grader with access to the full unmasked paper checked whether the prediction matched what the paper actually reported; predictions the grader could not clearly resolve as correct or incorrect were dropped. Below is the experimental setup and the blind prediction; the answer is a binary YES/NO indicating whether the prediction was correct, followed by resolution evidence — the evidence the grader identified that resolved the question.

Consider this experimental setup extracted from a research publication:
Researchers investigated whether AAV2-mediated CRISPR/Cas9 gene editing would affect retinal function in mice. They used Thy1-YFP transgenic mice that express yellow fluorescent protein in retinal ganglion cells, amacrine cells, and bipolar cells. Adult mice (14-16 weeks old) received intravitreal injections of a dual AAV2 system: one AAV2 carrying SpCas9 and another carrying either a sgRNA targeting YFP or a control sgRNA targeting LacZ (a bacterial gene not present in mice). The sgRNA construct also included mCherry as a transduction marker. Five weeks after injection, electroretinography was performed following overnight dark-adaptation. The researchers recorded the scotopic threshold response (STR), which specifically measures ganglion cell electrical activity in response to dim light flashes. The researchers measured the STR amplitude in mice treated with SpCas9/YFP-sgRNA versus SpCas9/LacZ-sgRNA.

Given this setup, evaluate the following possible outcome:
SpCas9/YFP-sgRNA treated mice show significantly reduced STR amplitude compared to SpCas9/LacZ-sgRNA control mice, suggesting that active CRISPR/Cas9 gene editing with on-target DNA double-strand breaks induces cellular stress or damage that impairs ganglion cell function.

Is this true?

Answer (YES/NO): NO